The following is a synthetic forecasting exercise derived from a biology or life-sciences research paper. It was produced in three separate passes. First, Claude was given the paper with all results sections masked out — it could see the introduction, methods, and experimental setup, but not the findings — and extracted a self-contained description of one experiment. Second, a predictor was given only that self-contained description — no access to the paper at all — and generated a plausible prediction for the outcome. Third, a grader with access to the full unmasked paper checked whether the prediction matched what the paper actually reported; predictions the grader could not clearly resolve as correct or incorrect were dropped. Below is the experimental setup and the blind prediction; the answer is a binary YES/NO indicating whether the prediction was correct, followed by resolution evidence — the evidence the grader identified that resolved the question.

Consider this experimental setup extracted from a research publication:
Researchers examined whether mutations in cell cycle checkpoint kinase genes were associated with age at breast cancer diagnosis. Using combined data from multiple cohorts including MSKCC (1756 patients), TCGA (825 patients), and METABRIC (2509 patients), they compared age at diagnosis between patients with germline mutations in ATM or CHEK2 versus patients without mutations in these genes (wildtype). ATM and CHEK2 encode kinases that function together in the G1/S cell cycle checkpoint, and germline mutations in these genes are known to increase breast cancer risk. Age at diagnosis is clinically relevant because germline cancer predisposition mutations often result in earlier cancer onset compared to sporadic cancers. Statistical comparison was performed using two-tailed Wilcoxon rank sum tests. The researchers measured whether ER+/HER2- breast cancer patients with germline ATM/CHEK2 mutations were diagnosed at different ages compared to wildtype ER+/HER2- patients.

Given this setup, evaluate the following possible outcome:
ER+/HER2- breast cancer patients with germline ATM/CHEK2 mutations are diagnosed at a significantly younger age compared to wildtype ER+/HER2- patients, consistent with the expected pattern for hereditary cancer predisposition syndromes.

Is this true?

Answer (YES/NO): NO